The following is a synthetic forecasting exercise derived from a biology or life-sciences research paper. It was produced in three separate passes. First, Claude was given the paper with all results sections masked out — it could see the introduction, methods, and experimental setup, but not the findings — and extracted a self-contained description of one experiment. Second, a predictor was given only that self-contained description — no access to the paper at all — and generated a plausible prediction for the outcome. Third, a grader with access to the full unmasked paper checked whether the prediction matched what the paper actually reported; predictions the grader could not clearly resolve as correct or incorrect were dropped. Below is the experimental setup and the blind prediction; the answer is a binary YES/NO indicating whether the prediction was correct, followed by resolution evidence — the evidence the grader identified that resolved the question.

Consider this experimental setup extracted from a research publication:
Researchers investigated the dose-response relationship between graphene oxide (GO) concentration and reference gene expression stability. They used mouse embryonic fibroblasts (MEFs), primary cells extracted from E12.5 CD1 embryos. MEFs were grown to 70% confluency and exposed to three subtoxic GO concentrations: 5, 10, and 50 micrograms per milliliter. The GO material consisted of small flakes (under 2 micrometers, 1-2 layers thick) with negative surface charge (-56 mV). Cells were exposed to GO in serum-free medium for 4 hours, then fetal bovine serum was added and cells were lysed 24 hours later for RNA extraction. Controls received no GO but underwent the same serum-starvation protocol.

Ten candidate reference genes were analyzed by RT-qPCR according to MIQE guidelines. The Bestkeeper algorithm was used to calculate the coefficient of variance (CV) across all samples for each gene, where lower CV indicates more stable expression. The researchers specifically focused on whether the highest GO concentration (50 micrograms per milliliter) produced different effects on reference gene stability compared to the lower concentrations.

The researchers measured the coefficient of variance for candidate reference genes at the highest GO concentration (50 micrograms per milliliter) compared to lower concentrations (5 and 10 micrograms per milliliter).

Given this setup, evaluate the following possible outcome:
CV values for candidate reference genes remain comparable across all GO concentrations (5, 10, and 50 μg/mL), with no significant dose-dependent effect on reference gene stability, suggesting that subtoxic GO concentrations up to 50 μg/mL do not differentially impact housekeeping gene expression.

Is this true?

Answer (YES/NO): NO